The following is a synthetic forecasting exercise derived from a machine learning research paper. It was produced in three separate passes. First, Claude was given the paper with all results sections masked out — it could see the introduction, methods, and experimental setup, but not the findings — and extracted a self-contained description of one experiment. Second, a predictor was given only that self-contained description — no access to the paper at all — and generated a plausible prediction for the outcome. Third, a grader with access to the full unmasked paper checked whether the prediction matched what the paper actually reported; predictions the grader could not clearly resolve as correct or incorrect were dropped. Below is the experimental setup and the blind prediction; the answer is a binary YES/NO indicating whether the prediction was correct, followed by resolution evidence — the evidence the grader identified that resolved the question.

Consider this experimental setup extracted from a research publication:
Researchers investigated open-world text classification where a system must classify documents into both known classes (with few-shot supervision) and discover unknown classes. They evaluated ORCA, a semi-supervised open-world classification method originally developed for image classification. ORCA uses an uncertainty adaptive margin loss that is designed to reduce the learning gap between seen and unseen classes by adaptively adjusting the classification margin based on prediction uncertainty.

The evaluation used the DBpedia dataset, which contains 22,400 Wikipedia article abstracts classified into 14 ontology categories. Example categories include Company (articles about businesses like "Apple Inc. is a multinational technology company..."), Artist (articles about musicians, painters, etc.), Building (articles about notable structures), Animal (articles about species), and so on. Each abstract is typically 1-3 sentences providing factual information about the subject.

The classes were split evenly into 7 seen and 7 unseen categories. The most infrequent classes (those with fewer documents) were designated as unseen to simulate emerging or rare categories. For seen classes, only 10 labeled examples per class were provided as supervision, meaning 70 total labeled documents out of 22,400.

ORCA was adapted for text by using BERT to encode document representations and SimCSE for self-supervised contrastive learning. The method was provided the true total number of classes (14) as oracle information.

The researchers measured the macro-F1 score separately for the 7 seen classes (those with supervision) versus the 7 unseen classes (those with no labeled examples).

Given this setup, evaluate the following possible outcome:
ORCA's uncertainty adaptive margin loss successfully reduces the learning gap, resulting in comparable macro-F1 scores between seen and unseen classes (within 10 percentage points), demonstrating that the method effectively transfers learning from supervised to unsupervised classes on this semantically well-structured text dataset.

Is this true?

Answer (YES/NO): NO